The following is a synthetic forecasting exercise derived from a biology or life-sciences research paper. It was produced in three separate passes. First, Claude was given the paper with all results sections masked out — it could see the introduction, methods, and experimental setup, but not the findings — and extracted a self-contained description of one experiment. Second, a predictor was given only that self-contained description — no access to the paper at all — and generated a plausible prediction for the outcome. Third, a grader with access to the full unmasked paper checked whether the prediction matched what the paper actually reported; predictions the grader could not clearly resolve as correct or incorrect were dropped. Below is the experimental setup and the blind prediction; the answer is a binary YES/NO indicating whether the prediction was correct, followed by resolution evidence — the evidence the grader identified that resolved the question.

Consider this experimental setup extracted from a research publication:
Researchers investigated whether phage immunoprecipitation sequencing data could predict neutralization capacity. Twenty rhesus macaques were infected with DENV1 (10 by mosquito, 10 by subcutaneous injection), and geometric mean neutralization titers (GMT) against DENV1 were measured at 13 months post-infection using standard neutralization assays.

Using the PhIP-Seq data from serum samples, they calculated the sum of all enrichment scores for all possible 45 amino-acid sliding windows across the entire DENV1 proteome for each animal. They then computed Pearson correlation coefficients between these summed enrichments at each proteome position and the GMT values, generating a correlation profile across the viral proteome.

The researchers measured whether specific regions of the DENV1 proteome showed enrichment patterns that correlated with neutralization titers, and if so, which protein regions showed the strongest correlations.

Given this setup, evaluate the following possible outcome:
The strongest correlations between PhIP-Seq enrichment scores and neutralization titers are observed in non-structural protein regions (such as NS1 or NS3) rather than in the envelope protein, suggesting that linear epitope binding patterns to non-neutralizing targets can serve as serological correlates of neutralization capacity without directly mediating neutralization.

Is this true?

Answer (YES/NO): YES